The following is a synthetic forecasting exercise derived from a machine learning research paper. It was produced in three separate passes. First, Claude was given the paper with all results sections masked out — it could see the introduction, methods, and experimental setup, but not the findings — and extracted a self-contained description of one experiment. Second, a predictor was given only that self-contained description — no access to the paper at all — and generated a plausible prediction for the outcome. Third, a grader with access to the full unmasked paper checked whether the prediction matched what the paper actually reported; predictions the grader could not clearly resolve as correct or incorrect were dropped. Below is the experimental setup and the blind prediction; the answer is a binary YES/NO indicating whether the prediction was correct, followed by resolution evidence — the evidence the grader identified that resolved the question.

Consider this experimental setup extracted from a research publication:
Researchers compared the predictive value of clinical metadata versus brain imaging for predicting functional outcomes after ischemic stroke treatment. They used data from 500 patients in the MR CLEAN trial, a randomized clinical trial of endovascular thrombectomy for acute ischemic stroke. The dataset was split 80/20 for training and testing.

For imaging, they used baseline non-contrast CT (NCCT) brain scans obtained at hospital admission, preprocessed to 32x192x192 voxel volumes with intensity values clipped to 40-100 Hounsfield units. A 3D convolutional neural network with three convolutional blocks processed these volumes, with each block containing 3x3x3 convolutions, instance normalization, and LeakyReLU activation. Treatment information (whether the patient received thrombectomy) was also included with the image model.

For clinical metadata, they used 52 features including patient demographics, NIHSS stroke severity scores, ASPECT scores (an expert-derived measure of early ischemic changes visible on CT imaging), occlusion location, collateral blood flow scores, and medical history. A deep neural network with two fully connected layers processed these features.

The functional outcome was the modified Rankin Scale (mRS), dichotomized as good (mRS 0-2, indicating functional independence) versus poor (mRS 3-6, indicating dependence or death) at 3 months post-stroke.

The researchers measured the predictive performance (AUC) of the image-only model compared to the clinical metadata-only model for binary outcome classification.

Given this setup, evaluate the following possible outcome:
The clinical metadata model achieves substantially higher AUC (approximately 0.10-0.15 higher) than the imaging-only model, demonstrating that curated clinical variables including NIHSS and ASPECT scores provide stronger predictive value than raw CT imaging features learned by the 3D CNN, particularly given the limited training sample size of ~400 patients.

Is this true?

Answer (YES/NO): NO